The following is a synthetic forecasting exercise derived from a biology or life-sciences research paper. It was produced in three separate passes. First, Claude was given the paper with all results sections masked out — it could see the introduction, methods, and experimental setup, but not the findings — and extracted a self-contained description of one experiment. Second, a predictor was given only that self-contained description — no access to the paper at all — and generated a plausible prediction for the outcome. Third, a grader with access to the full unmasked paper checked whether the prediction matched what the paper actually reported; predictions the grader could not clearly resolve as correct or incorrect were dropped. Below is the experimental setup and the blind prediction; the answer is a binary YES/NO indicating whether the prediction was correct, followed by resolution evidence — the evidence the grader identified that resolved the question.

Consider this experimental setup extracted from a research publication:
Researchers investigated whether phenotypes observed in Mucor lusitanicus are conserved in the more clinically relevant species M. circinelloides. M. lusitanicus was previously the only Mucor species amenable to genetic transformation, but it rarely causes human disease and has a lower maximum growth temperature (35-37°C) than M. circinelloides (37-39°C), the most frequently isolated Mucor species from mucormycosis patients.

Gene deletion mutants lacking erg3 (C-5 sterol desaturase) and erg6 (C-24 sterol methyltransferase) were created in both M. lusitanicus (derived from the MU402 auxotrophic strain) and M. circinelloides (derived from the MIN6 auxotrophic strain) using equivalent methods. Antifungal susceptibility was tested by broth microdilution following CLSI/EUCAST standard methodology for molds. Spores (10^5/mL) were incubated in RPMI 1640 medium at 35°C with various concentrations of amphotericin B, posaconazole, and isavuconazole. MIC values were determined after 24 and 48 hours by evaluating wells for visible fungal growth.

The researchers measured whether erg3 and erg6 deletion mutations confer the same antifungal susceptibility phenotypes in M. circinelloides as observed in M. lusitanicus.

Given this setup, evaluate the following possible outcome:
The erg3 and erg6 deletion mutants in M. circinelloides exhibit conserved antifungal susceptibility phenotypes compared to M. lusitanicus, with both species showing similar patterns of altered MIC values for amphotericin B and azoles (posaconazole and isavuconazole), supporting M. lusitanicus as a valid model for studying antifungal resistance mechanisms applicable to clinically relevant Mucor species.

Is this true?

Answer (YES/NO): YES